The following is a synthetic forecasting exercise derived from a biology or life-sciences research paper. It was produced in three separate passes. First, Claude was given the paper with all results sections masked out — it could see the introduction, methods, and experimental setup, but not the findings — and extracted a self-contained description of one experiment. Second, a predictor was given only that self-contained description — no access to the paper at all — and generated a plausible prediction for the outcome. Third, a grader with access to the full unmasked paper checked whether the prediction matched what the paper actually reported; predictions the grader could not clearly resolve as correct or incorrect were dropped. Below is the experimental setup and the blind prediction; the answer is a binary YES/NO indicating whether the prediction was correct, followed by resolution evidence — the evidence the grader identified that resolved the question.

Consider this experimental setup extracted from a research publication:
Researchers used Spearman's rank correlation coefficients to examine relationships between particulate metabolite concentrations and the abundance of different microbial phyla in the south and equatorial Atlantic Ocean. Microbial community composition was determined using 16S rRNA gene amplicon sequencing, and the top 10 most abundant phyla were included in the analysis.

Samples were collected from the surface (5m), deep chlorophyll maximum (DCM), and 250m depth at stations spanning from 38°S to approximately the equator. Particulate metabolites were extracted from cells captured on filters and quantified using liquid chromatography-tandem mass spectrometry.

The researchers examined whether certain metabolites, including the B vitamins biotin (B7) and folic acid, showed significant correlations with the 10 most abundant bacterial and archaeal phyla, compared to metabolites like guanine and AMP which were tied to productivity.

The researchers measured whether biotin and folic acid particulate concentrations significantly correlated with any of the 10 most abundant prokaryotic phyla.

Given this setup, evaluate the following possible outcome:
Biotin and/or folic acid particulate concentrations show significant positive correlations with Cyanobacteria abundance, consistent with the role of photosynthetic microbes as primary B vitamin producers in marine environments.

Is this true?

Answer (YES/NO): NO